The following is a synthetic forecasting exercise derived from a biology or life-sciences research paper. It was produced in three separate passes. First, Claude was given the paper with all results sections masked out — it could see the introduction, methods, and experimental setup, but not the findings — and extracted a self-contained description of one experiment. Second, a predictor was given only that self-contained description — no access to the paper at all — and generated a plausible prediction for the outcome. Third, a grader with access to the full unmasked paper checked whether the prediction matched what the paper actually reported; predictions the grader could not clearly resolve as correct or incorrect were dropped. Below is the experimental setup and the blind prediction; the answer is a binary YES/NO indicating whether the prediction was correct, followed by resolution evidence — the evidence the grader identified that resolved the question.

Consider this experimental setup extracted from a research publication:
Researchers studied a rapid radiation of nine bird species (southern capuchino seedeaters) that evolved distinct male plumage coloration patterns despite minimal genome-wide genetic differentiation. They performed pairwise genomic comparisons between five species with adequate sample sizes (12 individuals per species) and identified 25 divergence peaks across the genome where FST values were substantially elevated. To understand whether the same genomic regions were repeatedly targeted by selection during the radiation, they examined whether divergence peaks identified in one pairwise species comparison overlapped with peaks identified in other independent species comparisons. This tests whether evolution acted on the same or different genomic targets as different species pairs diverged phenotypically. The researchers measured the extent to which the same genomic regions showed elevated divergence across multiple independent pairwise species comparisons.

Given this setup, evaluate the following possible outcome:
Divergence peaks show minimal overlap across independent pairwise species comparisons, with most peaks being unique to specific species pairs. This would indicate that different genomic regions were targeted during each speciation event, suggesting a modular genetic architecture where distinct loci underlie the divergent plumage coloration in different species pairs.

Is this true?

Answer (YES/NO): NO